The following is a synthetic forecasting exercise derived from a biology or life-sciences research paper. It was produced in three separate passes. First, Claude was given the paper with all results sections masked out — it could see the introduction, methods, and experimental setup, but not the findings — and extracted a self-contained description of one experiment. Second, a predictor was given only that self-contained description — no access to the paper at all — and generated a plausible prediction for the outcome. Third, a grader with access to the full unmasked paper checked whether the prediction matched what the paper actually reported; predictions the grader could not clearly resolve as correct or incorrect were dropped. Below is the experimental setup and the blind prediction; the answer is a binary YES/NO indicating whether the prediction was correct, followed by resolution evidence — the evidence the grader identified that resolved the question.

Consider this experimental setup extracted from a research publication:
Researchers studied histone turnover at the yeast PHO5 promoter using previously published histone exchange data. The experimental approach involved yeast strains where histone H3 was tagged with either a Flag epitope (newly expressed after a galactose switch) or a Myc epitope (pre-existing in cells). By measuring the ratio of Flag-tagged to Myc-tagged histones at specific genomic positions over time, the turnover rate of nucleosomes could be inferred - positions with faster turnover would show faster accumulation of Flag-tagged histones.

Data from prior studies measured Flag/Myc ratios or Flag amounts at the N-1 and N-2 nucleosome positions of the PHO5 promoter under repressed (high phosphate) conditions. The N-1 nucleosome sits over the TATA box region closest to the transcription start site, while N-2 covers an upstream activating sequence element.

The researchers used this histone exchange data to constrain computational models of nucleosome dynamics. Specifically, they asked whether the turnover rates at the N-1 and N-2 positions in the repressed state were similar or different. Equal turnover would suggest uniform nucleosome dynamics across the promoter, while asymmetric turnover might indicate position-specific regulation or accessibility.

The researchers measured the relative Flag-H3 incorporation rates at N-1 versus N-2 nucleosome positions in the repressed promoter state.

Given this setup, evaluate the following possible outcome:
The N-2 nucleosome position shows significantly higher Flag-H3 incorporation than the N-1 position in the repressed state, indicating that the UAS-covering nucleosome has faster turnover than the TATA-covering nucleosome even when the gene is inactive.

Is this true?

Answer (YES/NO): NO